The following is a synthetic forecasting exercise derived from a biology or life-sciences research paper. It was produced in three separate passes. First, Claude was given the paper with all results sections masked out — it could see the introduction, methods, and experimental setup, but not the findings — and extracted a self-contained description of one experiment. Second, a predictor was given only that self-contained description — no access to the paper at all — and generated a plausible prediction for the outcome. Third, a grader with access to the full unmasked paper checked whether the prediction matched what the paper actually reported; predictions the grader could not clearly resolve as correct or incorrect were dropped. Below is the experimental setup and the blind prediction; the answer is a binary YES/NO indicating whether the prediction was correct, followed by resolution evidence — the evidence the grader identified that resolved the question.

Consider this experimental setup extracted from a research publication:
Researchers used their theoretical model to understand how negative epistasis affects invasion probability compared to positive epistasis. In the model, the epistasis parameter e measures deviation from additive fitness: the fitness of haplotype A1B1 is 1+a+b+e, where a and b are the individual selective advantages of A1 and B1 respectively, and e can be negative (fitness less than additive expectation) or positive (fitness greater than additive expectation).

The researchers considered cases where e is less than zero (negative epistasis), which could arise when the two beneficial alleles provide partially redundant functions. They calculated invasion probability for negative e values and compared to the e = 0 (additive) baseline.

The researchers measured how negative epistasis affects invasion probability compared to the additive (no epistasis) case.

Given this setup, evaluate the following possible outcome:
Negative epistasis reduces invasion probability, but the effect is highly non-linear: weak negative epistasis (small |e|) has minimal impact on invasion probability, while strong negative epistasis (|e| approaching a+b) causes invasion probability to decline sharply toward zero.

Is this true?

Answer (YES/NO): NO